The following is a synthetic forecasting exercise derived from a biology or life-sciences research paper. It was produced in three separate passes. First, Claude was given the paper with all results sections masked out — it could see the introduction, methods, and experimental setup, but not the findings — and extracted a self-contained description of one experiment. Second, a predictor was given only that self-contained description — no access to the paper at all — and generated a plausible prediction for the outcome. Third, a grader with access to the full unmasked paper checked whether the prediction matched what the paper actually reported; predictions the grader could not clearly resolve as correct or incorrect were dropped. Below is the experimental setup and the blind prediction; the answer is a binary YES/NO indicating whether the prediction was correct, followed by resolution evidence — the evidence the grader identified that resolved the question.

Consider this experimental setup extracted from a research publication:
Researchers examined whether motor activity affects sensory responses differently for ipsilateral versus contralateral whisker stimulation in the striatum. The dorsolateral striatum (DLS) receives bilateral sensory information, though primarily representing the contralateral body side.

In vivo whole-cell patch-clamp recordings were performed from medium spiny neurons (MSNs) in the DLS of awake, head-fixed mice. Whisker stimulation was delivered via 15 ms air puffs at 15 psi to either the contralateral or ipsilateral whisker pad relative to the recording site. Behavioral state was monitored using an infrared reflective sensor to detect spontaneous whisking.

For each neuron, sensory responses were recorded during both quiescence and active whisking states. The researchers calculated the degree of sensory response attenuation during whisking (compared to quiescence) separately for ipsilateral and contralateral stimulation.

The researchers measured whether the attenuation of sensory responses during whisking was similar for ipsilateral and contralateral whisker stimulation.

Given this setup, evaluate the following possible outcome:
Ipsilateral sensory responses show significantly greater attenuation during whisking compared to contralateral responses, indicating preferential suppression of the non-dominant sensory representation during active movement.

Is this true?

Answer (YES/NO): NO